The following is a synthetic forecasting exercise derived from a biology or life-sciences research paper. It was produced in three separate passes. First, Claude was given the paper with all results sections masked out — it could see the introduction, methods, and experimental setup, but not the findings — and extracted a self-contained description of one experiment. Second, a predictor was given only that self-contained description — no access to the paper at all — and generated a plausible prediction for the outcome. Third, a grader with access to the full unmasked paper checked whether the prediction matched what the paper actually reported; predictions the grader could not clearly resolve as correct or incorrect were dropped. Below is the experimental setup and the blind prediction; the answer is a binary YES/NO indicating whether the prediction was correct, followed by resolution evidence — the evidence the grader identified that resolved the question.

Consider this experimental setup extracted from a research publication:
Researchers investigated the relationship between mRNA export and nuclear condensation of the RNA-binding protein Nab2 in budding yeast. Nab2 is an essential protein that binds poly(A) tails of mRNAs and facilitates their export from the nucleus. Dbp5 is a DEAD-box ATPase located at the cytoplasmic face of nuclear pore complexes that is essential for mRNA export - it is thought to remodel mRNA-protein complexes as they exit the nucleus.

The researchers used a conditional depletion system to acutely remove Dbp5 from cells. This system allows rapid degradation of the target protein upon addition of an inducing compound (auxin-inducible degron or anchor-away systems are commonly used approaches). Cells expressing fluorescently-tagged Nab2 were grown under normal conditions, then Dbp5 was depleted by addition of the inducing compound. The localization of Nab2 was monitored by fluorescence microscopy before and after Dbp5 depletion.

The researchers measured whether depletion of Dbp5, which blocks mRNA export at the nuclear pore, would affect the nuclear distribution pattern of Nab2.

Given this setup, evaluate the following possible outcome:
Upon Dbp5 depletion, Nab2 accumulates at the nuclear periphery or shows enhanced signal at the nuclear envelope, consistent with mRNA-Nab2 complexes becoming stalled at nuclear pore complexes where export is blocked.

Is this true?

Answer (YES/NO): NO